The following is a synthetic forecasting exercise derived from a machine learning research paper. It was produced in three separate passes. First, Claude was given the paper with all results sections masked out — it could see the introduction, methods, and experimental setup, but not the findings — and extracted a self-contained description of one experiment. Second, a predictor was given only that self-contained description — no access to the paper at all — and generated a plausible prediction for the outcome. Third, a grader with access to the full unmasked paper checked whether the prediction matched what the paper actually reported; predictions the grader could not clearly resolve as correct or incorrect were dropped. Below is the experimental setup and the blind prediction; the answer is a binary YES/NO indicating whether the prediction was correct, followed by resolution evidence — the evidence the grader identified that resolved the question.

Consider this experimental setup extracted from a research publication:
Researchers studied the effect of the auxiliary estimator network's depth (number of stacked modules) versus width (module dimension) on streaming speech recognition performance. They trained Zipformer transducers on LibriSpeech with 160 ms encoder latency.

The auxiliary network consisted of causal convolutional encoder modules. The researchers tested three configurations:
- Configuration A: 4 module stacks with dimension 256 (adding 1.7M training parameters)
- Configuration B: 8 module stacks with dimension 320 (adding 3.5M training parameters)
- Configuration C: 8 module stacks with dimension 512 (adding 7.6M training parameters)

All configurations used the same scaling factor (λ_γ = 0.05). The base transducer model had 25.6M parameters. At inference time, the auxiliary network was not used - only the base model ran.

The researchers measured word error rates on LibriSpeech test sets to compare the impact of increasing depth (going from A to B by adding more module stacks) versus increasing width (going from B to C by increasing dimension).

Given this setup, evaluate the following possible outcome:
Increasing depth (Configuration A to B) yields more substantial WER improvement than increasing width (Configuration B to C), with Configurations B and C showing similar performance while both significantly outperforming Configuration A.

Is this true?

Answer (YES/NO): YES